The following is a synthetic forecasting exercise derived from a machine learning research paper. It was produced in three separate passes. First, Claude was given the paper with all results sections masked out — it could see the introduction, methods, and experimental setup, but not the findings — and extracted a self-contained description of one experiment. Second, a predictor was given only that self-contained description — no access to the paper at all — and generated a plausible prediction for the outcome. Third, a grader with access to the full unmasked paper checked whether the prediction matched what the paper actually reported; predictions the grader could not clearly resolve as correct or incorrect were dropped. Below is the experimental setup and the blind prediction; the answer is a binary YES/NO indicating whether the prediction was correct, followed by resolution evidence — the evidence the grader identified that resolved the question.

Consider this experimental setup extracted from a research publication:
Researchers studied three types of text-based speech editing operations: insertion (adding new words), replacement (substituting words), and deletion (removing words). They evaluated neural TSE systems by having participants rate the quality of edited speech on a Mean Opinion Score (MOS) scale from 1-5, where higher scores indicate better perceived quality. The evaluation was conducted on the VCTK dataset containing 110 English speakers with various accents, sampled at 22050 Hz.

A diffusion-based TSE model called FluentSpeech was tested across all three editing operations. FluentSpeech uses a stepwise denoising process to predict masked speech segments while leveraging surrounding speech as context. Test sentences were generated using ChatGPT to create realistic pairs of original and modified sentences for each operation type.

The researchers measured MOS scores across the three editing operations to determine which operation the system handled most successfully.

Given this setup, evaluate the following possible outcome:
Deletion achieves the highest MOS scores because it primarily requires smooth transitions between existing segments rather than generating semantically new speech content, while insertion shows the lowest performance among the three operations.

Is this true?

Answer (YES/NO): NO